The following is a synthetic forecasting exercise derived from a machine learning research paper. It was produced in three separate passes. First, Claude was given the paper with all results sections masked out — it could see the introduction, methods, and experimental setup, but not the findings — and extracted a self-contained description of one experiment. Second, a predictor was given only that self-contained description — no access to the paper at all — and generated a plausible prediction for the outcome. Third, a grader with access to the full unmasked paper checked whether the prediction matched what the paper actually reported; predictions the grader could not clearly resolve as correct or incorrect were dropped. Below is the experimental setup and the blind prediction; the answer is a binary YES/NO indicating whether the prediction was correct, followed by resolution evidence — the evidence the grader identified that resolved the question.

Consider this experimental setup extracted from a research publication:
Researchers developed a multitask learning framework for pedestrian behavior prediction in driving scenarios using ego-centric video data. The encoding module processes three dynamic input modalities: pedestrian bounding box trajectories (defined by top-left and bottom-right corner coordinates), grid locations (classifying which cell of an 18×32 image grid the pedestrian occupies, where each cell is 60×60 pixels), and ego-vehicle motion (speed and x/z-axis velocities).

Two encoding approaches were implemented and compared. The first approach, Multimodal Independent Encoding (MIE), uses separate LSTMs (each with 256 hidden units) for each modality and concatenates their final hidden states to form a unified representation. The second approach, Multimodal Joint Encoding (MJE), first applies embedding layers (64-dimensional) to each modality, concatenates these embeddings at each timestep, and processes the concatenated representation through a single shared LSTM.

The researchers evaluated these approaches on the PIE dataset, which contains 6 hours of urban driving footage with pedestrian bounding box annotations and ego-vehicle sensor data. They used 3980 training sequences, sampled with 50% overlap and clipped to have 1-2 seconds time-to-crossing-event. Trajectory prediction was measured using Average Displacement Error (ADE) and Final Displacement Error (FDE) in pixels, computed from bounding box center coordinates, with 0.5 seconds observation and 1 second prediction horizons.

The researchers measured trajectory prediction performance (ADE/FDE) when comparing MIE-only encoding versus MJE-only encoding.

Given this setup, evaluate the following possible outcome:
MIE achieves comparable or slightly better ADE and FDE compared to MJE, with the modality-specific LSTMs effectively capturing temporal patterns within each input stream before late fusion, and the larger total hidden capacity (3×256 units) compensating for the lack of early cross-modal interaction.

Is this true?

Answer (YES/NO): YES